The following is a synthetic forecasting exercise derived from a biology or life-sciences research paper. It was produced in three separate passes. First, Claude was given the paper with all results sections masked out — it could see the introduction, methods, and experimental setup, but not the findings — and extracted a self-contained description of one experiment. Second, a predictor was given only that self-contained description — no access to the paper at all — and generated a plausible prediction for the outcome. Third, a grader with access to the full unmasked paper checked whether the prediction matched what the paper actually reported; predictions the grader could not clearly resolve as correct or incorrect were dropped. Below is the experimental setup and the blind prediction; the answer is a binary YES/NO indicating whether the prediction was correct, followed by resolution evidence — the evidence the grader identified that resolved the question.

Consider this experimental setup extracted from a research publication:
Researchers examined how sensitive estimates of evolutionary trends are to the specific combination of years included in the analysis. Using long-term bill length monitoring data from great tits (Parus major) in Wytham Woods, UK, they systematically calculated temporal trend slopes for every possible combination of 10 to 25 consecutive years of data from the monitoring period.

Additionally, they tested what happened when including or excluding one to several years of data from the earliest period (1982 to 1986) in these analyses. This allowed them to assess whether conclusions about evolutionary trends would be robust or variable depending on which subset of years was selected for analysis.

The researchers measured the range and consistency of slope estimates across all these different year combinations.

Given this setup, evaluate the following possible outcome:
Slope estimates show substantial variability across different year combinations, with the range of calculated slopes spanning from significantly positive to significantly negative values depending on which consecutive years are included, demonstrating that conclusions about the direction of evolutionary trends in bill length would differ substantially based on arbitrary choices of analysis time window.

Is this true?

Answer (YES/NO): YES